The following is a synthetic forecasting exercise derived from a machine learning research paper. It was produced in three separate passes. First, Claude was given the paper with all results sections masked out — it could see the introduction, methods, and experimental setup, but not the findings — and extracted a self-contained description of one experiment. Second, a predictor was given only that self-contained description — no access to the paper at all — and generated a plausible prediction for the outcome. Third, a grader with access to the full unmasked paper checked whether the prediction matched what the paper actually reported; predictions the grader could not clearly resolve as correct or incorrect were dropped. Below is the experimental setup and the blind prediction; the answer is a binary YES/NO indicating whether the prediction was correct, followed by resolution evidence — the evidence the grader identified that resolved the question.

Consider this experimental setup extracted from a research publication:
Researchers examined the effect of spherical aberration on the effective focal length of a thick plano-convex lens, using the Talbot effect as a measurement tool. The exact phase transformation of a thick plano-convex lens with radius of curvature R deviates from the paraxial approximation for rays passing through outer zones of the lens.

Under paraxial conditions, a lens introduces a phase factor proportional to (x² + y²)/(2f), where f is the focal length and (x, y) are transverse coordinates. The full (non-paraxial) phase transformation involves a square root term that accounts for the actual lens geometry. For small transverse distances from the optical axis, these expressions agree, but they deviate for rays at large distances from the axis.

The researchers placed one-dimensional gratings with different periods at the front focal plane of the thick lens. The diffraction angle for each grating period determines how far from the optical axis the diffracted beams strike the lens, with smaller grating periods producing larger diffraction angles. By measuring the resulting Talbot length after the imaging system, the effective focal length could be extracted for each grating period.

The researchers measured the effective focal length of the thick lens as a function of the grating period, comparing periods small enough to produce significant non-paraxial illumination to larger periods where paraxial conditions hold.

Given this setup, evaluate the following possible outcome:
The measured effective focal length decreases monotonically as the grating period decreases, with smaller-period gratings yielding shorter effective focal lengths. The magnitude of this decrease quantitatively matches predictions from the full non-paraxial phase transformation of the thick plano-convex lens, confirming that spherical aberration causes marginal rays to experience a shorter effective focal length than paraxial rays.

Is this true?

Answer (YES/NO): YES